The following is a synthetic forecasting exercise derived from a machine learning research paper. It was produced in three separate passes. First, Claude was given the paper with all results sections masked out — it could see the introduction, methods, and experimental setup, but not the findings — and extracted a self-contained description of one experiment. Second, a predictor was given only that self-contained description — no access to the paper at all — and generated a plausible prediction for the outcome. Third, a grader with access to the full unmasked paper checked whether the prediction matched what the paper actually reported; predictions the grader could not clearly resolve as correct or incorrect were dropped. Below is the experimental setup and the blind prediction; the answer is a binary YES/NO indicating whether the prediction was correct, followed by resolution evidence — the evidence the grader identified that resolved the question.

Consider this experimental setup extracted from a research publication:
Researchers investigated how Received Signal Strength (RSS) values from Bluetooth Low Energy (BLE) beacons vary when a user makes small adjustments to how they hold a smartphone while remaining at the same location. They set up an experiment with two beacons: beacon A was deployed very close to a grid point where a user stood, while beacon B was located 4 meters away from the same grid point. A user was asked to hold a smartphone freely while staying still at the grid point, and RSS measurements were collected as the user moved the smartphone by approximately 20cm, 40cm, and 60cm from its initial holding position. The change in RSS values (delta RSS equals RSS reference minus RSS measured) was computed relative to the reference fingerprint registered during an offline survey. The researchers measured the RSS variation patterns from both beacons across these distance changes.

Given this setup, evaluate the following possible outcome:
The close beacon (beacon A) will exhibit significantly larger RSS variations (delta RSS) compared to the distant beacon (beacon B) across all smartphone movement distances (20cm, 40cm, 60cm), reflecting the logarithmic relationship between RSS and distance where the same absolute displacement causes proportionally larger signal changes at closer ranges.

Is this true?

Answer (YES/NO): YES